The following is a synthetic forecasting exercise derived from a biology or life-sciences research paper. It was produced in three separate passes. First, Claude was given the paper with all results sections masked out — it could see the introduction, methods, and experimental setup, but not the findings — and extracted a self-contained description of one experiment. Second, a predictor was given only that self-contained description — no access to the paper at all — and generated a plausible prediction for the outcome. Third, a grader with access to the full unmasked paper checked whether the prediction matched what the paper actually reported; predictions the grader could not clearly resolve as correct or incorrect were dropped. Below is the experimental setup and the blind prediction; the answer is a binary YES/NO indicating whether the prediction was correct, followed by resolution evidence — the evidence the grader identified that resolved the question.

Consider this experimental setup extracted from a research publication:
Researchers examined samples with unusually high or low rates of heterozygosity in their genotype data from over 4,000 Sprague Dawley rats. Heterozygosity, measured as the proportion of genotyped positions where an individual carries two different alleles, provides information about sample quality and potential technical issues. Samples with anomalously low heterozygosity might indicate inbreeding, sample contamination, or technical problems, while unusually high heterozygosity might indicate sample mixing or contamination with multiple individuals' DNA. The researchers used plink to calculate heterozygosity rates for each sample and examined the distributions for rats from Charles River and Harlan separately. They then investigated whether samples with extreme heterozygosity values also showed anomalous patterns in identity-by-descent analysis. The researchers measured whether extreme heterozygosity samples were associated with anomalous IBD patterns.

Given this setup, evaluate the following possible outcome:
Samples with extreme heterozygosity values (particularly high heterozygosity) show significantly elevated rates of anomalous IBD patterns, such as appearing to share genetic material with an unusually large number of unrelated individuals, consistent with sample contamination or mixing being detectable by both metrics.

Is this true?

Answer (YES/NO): YES